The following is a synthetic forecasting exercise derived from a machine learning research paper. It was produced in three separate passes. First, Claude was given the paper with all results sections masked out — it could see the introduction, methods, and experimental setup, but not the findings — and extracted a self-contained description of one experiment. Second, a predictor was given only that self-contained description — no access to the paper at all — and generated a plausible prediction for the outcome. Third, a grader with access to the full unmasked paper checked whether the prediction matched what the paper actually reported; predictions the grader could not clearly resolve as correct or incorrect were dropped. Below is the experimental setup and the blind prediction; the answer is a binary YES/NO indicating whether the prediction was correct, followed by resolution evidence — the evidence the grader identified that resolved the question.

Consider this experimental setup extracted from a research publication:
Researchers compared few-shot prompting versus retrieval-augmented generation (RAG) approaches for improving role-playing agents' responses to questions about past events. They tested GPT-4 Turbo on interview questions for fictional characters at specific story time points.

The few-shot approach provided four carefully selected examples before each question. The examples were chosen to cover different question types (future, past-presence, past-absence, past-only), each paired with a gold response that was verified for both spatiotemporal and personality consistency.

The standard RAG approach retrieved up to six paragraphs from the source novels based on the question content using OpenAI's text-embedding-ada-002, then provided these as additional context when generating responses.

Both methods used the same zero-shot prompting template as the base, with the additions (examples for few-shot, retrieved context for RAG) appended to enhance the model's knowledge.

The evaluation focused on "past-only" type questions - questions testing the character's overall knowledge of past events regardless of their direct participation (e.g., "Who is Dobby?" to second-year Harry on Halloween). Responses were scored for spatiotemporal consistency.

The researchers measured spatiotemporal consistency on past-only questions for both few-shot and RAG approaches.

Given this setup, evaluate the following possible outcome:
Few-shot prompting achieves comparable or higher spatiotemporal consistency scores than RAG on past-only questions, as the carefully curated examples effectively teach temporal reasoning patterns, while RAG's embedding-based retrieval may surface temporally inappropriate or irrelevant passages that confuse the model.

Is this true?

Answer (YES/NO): NO